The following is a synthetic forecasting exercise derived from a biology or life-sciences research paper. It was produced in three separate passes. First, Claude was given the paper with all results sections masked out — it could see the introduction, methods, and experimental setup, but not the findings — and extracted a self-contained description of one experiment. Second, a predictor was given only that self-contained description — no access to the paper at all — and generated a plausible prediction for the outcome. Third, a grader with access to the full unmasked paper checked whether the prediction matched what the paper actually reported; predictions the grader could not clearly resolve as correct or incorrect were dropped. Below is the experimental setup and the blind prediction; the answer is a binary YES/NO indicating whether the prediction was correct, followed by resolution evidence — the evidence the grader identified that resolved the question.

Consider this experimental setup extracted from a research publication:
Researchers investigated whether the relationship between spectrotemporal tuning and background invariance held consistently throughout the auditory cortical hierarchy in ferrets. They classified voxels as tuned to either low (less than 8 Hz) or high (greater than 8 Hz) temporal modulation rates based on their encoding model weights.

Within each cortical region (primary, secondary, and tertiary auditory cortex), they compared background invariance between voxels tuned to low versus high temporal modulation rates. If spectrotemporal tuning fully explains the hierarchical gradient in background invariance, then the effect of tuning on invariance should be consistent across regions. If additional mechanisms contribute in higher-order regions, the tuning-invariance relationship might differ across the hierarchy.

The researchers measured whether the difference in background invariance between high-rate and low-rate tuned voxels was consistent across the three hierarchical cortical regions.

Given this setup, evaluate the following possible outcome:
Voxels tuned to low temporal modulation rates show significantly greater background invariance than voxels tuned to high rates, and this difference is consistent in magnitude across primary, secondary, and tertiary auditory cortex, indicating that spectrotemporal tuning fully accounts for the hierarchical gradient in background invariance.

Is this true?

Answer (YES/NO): NO